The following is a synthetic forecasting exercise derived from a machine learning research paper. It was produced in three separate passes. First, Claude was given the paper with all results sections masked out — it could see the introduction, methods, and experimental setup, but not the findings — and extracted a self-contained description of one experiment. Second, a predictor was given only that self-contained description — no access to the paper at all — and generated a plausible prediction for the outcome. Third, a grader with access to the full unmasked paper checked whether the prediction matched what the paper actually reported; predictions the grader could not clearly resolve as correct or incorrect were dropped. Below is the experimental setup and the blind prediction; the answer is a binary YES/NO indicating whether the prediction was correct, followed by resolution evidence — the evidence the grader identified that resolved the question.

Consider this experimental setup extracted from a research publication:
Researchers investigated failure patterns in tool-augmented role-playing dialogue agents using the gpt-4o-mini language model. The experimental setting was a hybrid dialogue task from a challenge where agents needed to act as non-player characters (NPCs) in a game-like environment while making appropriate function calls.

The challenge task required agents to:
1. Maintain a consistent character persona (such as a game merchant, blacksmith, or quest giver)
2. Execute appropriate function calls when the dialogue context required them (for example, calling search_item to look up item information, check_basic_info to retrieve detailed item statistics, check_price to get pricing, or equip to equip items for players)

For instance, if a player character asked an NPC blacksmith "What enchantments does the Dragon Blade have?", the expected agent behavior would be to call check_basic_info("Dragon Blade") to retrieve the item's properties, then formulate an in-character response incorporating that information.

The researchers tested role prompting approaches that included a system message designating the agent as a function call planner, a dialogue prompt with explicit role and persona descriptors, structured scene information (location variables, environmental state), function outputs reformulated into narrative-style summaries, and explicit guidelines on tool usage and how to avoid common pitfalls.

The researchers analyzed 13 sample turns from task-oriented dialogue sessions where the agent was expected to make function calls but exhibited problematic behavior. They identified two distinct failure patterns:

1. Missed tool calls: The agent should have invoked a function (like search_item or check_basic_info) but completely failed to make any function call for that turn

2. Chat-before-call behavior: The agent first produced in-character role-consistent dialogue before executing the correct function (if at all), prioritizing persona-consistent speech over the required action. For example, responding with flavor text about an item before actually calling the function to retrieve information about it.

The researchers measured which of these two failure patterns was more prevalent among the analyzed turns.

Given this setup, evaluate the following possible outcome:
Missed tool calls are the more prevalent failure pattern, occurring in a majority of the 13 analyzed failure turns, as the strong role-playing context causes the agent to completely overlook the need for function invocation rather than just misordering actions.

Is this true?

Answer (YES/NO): NO